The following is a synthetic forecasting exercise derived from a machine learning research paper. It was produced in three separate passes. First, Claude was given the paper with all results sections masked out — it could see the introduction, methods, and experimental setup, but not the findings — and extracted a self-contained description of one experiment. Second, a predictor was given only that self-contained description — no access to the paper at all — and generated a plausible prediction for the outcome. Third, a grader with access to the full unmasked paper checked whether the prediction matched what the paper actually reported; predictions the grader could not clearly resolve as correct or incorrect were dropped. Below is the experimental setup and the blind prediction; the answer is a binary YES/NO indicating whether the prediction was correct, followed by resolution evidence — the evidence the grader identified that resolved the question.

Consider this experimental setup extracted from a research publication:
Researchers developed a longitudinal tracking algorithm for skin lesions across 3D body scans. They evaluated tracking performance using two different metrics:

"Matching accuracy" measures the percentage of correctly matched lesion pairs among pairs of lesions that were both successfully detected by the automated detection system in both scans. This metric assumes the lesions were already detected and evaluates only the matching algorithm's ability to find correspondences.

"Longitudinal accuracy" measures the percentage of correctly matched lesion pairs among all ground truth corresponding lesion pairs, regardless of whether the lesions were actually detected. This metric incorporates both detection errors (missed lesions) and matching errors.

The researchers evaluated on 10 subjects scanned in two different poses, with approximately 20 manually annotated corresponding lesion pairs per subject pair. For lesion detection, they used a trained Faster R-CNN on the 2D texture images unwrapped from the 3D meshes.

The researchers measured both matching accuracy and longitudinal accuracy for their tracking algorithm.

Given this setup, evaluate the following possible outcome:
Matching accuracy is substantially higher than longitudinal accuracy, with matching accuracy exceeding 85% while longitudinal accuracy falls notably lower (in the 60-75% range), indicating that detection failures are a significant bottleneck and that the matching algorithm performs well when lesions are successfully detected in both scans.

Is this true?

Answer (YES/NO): YES